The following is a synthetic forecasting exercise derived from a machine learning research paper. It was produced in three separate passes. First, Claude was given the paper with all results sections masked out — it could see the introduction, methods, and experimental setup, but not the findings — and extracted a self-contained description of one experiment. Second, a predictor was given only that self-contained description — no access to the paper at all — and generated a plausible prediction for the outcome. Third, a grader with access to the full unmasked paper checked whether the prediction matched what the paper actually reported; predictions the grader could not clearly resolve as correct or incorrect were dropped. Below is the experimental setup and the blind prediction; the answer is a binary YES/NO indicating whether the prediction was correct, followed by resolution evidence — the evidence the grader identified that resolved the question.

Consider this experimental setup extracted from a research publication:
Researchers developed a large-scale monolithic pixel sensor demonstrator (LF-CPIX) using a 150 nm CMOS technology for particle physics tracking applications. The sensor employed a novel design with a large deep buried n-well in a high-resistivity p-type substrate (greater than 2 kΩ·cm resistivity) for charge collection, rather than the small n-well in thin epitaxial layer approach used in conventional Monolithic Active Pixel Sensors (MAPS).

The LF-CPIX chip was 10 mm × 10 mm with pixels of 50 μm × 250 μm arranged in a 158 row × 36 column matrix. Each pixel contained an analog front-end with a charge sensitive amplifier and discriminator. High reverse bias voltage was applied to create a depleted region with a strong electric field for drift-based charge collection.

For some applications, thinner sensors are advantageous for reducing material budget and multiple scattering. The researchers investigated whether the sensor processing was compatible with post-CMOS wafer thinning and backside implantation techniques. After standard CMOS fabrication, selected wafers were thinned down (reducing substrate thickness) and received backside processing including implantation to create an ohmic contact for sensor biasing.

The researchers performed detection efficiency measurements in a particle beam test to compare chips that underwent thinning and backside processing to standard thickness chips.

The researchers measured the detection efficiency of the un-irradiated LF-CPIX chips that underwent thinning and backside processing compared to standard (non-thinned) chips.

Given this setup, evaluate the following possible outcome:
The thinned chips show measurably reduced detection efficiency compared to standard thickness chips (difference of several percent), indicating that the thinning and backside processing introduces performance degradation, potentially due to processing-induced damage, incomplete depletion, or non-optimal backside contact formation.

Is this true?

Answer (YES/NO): NO